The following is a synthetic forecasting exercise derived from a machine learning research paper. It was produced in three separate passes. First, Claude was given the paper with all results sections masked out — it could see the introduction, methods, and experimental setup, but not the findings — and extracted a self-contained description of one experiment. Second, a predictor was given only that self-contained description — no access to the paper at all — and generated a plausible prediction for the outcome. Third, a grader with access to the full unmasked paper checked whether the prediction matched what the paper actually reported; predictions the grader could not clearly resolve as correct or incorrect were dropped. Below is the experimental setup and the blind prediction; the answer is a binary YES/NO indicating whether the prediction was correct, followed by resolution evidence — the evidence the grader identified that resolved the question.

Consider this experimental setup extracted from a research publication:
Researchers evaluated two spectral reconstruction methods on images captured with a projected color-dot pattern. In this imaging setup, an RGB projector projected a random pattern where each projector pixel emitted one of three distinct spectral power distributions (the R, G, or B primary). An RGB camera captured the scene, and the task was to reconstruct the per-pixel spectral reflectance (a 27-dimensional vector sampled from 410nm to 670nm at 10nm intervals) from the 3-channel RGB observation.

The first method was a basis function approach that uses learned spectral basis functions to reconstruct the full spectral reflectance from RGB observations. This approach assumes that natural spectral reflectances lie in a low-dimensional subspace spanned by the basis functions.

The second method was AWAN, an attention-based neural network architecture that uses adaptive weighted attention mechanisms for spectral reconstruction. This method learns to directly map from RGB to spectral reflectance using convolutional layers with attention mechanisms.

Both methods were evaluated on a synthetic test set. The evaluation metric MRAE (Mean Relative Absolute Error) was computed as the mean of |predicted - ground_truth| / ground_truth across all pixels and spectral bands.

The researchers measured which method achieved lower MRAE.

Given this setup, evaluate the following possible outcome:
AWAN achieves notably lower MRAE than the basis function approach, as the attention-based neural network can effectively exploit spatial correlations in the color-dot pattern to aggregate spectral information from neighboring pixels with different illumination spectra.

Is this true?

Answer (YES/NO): YES